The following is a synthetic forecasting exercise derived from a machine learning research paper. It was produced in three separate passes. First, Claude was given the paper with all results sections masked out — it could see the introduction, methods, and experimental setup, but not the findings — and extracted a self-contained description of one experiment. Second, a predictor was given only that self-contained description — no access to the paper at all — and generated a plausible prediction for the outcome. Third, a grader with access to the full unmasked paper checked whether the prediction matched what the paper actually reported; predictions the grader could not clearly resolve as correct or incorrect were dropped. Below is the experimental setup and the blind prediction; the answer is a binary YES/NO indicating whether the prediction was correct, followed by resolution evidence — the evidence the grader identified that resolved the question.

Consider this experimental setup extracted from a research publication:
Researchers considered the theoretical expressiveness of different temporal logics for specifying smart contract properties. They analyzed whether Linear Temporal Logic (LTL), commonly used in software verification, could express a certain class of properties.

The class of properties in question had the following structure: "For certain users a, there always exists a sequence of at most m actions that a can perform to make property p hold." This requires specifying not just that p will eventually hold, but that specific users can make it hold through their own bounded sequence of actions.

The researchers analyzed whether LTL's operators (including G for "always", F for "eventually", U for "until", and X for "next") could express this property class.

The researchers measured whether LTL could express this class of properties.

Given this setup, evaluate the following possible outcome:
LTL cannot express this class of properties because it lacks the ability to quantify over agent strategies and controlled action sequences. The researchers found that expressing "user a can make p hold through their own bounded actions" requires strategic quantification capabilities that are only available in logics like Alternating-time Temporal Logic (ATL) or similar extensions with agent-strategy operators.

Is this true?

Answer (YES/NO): NO